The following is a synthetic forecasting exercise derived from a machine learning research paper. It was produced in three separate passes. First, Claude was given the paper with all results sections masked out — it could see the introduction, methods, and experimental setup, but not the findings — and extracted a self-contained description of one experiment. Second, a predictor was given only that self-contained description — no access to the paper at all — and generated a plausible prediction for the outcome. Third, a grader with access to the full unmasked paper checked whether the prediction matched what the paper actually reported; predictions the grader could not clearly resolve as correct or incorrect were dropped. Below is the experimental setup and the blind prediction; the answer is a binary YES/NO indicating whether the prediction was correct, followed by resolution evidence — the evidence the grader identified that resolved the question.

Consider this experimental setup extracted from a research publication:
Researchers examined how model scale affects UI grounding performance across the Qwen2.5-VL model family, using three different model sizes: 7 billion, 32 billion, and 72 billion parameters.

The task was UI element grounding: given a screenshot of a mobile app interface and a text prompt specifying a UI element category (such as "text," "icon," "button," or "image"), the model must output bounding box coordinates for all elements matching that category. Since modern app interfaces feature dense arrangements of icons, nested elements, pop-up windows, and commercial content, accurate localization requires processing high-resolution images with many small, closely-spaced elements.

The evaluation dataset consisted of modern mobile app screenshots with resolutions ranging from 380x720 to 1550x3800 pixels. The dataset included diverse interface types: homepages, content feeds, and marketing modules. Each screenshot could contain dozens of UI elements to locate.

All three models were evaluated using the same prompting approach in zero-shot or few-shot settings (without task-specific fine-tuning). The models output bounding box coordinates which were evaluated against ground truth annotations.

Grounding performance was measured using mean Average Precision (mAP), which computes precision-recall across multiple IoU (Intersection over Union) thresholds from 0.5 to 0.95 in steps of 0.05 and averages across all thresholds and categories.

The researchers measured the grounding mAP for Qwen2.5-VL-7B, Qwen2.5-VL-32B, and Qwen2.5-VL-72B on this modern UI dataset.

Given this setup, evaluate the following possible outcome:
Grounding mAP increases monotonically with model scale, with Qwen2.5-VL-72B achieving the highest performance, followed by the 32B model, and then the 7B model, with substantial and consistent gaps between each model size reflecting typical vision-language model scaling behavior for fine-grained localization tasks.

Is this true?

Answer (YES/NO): YES